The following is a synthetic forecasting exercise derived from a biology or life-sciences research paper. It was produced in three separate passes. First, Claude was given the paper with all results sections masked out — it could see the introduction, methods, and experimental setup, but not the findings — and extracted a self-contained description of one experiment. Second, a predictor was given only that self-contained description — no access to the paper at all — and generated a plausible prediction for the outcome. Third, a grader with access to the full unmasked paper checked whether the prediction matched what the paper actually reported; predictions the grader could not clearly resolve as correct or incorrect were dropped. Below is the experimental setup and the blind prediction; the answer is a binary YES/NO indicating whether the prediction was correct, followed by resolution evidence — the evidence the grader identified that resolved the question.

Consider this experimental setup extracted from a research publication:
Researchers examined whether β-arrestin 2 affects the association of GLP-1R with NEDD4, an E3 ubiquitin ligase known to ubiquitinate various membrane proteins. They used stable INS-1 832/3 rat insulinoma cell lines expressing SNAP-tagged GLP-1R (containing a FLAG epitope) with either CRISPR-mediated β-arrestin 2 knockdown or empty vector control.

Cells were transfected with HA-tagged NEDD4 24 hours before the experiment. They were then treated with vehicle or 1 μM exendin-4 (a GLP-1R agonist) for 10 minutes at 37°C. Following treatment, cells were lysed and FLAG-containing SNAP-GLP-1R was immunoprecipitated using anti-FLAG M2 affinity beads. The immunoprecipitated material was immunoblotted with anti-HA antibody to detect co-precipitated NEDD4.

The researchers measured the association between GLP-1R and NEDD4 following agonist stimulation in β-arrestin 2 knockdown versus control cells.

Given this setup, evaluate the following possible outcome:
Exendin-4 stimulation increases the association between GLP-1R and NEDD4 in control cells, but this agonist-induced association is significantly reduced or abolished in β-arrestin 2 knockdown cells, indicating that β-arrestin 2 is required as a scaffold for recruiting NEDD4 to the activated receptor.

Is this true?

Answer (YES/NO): NO